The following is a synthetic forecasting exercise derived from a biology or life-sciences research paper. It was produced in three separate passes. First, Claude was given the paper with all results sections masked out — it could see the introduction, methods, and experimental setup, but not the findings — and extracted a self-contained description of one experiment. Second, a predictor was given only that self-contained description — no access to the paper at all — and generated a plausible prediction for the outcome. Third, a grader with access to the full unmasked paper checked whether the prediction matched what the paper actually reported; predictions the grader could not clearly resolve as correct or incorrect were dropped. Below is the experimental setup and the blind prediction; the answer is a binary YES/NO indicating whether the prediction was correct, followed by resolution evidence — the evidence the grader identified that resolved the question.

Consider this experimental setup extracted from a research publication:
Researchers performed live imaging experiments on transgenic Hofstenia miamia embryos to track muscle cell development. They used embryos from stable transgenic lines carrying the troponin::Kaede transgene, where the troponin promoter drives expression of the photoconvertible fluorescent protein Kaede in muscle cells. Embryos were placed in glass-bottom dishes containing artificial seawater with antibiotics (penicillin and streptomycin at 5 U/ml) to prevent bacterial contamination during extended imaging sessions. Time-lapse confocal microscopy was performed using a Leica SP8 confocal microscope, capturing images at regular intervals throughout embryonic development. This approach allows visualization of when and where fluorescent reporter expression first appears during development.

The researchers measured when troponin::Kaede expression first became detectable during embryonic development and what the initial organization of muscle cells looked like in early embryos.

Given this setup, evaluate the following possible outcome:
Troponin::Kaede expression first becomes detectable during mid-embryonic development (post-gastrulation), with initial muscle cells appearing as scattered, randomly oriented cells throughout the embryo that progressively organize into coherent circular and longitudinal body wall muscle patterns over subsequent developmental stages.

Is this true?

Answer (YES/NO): NO